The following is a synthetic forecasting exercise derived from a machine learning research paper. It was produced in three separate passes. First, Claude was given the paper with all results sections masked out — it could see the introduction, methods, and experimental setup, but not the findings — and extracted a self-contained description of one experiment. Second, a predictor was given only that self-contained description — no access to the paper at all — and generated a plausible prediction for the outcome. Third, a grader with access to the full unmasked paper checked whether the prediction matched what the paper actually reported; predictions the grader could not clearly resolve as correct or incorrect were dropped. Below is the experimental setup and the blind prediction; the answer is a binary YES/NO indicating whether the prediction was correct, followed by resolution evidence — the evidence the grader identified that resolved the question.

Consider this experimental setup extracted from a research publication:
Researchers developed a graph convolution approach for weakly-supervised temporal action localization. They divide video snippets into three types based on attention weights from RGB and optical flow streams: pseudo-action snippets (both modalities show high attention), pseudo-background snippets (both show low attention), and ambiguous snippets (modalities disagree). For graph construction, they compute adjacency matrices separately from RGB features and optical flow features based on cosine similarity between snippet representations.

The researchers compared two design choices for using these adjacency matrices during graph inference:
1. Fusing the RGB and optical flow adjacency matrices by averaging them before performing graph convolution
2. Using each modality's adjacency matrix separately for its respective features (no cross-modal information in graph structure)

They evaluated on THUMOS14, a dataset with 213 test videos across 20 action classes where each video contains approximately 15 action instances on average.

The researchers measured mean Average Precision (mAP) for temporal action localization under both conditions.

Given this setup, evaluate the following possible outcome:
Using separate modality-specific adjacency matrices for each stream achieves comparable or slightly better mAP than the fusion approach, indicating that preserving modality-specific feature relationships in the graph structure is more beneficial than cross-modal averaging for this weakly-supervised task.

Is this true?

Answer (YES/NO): NO